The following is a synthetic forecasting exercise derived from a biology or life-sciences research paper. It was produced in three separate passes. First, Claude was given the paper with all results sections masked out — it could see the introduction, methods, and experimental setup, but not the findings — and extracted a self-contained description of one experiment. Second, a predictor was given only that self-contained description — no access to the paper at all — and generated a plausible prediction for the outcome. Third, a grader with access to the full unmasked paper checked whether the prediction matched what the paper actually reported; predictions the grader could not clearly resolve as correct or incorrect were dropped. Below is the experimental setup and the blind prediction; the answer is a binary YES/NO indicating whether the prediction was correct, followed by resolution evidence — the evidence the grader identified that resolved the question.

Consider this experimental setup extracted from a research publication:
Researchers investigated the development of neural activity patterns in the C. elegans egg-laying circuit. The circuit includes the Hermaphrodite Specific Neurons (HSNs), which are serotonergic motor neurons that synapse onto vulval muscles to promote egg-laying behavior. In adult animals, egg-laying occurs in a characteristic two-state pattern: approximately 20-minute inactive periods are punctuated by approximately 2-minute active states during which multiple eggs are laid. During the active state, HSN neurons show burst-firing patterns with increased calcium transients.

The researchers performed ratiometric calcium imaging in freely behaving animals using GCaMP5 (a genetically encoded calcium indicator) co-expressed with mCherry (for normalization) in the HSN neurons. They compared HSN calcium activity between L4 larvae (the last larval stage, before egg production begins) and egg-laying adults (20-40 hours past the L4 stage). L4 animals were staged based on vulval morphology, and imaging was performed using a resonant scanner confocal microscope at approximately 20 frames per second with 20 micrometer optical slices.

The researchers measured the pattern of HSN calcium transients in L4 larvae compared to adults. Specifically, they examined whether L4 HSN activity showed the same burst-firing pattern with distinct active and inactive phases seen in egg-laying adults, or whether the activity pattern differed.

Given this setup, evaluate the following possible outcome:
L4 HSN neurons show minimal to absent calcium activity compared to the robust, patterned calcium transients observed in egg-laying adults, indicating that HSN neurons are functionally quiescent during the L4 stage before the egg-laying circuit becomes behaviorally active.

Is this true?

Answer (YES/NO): NO